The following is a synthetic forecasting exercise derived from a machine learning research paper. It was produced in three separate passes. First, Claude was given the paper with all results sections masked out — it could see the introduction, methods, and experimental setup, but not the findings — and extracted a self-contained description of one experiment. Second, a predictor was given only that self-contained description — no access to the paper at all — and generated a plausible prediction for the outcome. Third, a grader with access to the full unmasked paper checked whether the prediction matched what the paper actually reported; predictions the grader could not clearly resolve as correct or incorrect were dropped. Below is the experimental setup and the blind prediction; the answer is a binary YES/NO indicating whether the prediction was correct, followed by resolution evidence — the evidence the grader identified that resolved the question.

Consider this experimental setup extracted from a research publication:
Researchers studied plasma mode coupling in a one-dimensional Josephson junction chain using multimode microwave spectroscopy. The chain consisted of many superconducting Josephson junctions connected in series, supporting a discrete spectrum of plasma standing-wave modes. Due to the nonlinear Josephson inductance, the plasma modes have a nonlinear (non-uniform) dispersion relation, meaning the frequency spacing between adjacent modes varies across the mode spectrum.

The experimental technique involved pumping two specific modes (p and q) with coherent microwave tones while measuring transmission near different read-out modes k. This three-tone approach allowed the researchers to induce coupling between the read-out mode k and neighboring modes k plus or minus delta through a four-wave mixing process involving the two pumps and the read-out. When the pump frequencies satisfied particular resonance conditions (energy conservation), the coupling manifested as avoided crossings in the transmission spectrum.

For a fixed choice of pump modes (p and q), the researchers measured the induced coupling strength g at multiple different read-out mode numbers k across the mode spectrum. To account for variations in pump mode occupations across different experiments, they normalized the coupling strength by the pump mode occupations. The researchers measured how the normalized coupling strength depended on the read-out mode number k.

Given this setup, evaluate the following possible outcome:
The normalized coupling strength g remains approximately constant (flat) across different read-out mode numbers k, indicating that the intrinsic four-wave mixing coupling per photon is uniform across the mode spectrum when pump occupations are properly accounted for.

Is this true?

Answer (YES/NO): NO